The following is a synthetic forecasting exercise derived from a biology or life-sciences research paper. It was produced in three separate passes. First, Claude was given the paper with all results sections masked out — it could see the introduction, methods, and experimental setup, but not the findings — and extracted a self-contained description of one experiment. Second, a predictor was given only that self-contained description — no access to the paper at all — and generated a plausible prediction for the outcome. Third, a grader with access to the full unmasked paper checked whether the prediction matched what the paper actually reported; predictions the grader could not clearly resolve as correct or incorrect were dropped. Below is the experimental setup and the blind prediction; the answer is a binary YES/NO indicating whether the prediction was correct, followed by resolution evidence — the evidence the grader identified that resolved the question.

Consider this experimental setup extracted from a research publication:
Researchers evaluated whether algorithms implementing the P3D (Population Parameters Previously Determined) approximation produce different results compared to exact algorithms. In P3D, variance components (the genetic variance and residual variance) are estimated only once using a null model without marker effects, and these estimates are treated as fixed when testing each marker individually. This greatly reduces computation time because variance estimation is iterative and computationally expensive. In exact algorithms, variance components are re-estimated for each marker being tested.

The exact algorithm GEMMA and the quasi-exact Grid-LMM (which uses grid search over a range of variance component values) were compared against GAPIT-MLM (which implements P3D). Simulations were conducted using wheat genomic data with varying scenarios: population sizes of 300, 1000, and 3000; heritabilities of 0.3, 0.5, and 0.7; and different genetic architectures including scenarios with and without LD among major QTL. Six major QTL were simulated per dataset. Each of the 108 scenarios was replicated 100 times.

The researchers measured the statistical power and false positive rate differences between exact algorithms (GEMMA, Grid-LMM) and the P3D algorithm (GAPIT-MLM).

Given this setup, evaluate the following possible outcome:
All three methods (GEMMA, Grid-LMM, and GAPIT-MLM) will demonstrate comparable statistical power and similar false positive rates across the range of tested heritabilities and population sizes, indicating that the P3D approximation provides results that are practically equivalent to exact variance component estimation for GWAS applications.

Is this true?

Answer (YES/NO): YES